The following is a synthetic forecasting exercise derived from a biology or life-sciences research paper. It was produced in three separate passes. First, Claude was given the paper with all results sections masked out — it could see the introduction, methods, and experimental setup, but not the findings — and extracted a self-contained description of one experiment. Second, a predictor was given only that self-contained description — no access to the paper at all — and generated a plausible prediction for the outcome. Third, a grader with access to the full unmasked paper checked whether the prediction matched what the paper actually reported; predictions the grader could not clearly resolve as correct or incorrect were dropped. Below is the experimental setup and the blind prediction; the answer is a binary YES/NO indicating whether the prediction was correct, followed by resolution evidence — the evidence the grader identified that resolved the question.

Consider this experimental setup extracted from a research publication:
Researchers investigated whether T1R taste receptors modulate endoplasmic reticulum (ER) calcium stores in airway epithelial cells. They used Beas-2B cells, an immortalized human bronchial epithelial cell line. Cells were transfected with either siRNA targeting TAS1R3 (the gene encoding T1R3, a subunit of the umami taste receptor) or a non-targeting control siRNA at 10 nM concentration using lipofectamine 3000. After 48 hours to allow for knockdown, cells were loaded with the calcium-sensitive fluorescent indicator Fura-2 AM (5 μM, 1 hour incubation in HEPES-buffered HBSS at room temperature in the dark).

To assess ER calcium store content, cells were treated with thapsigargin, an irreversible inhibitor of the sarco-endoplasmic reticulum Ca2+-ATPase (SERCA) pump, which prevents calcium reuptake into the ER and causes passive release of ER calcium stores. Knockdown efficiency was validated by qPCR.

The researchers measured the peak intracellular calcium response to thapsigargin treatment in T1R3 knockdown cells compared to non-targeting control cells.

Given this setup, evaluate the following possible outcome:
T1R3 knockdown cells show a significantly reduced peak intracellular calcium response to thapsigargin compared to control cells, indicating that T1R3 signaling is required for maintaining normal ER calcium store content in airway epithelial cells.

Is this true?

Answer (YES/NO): YES